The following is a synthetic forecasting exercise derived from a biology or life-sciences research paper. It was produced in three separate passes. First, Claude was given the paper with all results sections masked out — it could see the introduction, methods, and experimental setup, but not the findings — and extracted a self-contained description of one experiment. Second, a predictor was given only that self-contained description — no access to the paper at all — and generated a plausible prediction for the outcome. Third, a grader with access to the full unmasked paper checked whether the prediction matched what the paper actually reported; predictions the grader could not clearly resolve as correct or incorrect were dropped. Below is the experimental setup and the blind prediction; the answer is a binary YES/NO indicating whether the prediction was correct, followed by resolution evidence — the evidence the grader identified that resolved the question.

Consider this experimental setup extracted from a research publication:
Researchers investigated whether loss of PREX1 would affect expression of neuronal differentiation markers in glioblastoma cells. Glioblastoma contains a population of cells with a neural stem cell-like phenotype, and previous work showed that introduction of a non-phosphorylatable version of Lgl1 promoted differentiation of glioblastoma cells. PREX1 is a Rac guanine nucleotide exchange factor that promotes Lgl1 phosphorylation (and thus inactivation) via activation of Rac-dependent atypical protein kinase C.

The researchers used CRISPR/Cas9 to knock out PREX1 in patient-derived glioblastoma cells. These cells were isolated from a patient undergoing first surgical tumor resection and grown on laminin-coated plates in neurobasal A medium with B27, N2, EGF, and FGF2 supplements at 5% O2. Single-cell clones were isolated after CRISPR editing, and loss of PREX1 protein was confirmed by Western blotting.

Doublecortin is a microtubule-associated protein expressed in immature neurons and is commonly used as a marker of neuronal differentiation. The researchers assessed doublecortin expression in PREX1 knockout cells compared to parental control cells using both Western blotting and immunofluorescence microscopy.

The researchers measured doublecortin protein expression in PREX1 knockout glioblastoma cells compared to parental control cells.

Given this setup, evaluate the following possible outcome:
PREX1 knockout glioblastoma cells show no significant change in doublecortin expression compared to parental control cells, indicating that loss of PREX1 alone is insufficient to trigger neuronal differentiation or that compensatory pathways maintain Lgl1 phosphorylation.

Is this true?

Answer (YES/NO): NO